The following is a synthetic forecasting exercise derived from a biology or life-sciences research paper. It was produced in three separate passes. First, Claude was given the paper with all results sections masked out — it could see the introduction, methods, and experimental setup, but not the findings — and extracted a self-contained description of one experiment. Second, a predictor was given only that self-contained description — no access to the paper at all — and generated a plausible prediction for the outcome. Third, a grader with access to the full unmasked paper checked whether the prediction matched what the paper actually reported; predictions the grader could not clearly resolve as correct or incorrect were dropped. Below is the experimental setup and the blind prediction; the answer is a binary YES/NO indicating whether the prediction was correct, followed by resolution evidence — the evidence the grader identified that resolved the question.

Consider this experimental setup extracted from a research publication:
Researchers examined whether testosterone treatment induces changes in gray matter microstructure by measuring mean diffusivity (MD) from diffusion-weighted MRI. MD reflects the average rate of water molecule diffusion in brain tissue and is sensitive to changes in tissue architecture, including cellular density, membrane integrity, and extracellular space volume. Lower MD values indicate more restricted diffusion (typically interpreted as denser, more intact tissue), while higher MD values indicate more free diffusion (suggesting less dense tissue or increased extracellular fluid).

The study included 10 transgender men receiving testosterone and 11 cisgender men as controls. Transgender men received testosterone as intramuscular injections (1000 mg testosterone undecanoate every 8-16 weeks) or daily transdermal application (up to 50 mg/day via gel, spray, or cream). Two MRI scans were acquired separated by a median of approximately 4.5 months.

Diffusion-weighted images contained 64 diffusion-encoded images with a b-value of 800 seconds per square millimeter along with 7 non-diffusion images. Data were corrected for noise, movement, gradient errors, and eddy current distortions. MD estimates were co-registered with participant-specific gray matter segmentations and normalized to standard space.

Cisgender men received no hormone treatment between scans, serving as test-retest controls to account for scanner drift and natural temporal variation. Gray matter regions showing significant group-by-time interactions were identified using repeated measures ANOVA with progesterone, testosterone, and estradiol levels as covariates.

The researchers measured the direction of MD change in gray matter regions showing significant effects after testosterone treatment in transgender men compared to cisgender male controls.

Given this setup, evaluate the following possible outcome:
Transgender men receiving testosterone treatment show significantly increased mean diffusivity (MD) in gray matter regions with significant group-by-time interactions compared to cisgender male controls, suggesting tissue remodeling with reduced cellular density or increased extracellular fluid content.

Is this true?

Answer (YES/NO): NO